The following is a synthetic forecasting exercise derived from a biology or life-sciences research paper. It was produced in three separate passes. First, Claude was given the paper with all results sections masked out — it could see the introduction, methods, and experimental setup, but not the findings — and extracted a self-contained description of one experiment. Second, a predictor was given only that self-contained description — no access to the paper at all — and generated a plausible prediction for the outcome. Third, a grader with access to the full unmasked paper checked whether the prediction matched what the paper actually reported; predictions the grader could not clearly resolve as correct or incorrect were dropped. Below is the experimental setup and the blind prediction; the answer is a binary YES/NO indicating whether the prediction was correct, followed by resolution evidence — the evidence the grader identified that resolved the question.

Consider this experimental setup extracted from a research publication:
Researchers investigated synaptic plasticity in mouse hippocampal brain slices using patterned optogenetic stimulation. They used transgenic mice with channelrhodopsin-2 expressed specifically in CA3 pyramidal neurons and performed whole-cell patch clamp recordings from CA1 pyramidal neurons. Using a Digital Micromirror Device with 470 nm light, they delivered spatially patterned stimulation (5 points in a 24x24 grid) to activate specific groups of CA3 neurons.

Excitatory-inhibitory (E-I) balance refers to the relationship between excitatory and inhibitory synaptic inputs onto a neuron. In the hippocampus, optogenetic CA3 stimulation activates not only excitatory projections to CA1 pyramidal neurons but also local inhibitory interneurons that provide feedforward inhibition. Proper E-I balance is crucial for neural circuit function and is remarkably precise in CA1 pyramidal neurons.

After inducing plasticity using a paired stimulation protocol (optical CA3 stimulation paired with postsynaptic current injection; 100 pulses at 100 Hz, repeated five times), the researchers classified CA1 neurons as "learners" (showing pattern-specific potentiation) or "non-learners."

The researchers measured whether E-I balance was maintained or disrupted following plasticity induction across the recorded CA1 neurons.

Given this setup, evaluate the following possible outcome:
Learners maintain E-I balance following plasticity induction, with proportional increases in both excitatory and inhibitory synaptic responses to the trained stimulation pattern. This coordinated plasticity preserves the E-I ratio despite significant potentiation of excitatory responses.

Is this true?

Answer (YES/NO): NO